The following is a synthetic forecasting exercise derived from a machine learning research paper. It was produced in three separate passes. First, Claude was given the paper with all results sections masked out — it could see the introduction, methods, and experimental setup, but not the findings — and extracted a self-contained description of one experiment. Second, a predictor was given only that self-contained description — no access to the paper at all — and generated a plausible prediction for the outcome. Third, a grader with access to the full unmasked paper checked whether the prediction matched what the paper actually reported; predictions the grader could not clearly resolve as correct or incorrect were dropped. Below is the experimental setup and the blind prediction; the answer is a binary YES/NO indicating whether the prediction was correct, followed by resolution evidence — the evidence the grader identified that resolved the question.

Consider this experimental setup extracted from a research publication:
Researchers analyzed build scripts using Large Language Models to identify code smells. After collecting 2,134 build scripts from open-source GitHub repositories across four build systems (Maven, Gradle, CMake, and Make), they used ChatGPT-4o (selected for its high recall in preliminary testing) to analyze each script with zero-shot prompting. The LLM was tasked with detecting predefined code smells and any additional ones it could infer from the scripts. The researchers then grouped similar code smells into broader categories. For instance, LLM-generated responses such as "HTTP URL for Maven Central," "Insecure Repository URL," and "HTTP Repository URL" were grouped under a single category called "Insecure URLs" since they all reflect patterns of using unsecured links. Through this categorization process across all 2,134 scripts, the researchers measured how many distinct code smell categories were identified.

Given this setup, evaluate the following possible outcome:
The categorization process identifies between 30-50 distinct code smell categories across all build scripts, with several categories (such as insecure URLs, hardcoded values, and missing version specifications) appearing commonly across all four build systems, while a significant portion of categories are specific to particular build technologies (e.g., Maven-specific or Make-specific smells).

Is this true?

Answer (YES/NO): NO